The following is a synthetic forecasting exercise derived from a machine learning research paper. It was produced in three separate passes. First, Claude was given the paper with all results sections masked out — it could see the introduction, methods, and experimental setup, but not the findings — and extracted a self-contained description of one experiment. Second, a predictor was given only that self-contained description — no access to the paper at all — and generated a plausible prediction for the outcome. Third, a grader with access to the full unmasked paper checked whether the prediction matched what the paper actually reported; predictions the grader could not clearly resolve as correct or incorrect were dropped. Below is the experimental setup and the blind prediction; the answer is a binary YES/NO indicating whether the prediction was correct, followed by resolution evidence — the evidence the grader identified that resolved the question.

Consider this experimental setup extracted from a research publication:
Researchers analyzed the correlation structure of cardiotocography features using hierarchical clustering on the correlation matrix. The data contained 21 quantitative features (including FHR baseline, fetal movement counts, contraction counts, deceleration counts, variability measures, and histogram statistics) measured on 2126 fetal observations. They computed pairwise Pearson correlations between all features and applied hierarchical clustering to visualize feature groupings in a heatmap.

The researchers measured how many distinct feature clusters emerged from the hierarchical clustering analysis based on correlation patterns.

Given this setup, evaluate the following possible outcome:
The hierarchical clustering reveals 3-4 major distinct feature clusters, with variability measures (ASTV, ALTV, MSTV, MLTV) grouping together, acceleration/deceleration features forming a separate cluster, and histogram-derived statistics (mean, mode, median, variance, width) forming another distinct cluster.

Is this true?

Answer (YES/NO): NO